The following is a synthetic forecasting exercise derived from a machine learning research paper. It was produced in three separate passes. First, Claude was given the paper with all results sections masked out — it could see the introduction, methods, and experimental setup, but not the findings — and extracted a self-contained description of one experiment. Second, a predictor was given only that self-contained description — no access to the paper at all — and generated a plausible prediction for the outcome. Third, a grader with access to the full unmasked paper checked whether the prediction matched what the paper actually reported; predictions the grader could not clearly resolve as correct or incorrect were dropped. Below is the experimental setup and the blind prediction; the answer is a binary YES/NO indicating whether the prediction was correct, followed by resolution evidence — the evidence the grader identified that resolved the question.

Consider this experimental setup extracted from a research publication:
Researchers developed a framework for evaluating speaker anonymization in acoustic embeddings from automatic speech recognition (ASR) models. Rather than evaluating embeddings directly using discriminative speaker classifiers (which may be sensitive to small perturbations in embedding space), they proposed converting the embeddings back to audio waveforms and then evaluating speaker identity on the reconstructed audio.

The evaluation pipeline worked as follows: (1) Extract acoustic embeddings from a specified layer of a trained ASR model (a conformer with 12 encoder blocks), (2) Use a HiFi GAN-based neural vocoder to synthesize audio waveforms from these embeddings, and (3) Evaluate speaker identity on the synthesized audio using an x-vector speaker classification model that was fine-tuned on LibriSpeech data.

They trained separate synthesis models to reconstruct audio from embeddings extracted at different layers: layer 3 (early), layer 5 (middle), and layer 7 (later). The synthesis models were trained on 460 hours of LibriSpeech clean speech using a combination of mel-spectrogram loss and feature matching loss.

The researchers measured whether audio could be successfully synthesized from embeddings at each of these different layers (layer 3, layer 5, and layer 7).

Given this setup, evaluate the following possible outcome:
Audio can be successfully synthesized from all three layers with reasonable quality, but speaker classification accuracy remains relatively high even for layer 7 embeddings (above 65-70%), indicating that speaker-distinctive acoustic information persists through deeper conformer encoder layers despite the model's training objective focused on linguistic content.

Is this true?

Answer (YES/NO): NO